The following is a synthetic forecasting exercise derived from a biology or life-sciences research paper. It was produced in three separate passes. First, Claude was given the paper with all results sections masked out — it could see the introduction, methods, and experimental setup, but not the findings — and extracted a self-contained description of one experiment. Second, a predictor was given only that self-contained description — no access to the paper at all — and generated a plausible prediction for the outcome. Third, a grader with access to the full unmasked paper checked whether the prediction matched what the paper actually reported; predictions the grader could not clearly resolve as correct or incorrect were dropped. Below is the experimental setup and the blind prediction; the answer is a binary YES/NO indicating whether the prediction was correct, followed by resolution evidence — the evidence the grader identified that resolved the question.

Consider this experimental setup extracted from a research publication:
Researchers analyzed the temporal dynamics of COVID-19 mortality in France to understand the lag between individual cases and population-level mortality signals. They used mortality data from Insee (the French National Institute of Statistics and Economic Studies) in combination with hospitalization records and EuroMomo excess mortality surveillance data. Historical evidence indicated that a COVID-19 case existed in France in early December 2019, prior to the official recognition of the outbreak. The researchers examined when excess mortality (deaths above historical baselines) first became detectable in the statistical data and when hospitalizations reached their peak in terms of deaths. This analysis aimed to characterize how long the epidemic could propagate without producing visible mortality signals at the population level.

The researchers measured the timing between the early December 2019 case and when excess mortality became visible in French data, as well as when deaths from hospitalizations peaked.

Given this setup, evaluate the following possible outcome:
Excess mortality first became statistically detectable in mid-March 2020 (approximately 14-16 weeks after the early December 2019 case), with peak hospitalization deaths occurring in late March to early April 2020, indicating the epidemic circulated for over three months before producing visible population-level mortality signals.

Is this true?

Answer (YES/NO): YES